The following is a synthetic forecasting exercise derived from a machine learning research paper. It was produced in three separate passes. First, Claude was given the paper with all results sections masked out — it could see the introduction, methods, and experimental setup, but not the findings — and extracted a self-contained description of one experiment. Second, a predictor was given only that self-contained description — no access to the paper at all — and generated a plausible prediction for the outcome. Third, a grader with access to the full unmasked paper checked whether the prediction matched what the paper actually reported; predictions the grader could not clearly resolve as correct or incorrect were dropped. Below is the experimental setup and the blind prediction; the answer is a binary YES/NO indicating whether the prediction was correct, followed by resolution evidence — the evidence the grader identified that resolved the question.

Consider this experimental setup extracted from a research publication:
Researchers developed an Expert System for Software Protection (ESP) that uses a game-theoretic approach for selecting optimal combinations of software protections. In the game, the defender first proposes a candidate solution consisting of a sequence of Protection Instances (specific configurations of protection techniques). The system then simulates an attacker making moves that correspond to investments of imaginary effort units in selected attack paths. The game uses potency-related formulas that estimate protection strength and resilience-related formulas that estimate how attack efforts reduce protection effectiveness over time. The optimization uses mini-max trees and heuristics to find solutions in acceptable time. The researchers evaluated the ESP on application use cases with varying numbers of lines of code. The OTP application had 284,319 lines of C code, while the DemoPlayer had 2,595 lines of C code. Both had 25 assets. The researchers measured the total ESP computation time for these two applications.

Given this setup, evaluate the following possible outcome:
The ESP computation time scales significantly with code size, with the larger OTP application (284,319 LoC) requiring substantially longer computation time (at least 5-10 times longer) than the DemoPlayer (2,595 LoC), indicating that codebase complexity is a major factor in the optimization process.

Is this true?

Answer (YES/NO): NO